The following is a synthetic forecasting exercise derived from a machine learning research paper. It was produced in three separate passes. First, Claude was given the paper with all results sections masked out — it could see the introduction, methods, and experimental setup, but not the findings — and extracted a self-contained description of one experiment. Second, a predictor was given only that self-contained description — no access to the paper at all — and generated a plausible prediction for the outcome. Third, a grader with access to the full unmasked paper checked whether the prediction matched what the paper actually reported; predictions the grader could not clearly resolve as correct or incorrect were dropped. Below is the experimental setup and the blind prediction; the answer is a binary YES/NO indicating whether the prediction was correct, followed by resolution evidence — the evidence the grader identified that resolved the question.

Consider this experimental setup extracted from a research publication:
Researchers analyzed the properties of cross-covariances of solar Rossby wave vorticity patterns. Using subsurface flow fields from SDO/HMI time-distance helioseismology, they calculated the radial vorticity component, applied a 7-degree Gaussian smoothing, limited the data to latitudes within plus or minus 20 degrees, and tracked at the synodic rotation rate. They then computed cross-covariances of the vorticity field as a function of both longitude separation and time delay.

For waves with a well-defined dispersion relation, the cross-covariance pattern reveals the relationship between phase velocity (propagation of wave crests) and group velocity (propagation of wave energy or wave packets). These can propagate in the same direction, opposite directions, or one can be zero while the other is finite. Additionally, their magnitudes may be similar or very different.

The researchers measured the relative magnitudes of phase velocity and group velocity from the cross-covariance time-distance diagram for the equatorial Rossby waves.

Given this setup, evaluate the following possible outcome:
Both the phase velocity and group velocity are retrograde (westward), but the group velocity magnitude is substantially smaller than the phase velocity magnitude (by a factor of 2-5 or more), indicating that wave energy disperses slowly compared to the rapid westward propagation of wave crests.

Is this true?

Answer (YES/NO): NO